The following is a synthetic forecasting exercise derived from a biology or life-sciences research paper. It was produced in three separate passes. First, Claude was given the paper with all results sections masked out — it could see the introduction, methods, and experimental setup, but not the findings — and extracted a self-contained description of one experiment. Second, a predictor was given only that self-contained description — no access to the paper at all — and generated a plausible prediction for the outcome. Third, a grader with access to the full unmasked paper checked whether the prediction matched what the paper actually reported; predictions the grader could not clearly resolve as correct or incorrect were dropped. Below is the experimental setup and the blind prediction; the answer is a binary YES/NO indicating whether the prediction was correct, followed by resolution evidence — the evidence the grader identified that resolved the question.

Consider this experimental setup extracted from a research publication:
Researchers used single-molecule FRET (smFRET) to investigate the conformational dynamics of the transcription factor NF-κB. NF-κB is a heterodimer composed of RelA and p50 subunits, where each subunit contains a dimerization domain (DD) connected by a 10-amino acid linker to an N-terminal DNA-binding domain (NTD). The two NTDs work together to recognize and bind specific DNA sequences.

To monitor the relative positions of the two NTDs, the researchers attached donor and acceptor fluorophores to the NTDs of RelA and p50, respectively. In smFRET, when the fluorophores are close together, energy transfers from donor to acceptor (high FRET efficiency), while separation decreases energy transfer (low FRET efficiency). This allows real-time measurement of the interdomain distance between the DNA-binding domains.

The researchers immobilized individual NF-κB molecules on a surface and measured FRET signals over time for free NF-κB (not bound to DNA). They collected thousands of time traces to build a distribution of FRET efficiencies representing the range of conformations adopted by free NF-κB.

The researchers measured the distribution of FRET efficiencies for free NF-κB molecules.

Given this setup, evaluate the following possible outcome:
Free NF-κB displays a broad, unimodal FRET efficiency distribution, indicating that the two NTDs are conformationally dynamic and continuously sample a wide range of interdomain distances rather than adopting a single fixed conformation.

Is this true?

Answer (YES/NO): YES